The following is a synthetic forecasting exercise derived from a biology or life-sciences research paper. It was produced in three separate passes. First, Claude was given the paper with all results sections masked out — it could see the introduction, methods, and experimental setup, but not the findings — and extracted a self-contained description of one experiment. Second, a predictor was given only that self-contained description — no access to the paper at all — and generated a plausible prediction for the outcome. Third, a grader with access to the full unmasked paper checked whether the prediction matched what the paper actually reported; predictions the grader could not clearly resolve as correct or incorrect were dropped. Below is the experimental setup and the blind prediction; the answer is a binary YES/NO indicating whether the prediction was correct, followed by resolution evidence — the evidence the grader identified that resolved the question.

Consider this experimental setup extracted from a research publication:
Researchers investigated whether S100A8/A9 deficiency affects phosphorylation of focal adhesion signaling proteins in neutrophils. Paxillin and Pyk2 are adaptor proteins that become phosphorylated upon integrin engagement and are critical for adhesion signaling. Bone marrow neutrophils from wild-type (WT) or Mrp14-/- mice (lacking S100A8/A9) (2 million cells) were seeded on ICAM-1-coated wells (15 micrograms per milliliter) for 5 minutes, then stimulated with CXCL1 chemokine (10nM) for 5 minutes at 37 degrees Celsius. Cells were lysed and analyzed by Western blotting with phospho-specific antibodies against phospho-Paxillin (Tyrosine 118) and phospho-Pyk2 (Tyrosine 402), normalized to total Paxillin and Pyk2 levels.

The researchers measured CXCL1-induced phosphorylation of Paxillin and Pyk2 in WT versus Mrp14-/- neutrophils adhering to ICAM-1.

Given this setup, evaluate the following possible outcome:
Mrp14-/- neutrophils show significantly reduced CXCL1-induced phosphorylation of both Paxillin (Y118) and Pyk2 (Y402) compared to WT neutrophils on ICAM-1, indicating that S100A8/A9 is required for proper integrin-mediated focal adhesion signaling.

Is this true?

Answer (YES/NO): YES